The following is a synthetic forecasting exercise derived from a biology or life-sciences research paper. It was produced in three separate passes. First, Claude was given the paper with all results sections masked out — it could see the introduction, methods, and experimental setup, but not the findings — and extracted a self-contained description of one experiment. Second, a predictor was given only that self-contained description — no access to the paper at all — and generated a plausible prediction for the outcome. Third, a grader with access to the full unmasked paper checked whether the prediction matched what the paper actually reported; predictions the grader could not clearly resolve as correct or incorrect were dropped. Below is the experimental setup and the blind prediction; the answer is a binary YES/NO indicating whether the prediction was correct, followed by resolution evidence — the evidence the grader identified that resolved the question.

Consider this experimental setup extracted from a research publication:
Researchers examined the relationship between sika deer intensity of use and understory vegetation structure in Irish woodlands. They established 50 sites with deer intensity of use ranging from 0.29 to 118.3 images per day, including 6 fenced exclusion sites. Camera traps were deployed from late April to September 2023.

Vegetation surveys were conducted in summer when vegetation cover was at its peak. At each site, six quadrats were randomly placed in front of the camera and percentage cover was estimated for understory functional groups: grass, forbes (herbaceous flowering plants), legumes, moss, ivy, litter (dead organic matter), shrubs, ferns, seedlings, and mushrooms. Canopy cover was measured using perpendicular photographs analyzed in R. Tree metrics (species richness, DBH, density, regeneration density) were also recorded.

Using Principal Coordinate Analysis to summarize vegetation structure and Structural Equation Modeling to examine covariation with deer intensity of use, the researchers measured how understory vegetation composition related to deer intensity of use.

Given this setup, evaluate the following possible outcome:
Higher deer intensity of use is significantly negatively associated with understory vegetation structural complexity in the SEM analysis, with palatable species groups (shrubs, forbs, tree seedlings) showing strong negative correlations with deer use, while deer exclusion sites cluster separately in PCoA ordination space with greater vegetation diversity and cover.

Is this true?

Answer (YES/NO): NO